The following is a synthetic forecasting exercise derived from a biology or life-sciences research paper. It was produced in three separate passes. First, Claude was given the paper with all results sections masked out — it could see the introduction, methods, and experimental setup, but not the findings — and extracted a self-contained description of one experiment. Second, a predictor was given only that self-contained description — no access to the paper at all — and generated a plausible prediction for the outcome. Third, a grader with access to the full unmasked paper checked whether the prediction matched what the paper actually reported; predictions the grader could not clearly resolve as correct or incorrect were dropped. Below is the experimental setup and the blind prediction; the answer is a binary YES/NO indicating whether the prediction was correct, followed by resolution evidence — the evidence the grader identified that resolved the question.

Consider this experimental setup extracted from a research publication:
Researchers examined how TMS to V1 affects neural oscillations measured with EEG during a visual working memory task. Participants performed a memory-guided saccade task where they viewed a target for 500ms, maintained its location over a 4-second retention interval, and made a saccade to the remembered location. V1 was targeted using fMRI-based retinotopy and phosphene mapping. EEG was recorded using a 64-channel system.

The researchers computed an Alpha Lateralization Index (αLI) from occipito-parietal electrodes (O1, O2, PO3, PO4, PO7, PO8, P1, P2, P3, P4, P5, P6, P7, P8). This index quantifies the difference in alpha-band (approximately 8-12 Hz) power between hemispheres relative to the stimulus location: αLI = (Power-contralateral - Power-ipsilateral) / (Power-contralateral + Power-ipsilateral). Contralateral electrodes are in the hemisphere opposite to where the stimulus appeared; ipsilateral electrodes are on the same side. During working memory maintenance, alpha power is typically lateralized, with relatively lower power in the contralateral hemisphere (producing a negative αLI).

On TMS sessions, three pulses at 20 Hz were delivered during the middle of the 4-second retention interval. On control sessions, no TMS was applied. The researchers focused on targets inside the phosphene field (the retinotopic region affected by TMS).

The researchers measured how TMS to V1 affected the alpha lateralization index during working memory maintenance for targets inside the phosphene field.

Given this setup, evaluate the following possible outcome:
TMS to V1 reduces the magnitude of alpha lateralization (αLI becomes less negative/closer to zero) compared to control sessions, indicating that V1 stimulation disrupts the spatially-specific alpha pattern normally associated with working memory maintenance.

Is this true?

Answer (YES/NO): YES